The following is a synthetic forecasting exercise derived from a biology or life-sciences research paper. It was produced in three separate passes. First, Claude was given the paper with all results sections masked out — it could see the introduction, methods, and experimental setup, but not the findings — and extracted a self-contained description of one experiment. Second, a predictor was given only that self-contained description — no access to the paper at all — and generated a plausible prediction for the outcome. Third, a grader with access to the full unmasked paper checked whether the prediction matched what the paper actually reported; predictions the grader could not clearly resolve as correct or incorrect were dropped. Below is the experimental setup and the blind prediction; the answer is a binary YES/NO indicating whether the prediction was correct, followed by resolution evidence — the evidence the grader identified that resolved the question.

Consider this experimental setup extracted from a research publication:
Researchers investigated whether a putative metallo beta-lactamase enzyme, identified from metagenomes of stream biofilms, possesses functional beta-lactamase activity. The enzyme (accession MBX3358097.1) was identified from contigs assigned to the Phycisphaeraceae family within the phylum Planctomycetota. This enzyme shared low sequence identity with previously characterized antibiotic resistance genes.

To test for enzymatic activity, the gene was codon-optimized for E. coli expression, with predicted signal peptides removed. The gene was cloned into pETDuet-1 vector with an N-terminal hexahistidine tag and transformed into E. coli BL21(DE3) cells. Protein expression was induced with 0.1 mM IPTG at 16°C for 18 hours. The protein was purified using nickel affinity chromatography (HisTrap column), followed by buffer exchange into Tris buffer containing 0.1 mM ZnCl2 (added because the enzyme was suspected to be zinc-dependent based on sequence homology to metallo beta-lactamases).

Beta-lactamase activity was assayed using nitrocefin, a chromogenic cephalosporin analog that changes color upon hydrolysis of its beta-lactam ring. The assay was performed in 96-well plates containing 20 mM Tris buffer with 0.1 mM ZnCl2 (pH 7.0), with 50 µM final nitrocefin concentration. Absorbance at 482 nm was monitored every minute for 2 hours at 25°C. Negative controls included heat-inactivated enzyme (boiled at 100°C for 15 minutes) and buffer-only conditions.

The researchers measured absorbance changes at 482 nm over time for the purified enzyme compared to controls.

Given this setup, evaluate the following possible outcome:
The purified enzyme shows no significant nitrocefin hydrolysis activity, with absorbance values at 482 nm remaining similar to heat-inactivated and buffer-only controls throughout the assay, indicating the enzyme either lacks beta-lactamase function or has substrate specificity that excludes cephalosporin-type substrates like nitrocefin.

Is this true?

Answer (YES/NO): NO